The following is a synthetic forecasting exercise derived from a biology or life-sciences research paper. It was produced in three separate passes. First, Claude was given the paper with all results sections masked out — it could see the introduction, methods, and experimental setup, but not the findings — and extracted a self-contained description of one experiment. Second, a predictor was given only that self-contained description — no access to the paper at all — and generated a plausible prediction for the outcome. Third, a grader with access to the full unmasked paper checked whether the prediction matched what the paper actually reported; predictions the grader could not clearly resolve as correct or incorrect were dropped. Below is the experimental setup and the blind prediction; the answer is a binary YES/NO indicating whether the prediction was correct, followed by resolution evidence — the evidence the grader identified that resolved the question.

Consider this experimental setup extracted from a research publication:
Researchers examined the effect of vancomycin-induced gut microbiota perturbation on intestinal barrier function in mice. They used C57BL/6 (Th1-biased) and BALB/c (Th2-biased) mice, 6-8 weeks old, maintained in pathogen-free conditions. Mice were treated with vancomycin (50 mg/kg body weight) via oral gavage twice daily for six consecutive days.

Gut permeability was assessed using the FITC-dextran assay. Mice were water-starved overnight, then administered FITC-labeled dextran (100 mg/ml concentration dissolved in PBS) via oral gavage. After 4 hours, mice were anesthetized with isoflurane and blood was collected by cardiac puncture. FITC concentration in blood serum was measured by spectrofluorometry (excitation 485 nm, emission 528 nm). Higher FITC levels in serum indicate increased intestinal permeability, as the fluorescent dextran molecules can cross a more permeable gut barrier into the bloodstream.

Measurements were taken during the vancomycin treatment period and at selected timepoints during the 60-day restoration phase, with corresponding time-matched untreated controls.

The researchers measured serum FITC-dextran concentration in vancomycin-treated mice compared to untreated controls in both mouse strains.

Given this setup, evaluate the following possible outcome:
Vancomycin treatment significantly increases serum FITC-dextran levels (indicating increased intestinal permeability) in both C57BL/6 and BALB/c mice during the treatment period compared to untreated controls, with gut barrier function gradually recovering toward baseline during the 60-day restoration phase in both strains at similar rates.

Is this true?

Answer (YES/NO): YES